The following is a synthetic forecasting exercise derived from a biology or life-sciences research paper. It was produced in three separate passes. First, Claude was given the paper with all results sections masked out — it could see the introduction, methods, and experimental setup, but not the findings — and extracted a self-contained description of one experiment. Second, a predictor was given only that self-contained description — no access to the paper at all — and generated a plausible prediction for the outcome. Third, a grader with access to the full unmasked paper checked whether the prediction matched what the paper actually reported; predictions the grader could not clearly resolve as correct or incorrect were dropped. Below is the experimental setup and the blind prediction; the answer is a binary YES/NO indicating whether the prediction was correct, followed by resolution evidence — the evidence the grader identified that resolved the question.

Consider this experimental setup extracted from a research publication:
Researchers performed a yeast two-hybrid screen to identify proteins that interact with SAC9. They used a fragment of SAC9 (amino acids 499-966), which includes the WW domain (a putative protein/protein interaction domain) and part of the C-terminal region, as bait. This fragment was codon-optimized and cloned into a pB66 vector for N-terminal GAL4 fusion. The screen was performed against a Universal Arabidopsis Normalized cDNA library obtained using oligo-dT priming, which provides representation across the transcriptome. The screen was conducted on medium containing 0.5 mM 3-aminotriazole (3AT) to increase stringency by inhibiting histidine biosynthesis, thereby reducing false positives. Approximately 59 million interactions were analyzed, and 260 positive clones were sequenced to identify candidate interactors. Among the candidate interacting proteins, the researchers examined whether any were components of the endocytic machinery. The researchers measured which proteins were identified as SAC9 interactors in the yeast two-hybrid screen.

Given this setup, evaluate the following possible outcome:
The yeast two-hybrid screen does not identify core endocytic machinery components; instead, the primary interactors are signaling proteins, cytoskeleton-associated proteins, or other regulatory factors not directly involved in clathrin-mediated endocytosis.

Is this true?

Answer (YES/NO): NO